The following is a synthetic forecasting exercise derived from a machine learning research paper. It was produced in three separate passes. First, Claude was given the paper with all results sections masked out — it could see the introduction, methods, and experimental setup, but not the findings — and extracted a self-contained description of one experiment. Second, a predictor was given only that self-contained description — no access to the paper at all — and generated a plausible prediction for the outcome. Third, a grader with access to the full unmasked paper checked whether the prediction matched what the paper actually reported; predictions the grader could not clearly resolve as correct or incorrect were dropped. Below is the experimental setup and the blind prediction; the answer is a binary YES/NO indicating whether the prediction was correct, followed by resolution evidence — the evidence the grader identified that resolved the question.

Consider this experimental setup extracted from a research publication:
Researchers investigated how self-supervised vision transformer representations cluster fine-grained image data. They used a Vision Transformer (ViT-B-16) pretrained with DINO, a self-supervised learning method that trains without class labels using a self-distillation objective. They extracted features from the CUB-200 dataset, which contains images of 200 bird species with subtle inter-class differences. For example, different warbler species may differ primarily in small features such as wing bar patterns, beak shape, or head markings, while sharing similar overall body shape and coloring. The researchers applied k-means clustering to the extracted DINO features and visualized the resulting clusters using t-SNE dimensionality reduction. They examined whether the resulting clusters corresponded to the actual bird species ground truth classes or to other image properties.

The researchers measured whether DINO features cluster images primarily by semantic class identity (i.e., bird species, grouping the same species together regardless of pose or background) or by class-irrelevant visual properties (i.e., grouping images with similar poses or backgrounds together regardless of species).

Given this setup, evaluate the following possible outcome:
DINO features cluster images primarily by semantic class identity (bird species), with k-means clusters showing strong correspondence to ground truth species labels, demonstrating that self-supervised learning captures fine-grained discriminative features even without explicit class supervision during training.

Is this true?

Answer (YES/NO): NO